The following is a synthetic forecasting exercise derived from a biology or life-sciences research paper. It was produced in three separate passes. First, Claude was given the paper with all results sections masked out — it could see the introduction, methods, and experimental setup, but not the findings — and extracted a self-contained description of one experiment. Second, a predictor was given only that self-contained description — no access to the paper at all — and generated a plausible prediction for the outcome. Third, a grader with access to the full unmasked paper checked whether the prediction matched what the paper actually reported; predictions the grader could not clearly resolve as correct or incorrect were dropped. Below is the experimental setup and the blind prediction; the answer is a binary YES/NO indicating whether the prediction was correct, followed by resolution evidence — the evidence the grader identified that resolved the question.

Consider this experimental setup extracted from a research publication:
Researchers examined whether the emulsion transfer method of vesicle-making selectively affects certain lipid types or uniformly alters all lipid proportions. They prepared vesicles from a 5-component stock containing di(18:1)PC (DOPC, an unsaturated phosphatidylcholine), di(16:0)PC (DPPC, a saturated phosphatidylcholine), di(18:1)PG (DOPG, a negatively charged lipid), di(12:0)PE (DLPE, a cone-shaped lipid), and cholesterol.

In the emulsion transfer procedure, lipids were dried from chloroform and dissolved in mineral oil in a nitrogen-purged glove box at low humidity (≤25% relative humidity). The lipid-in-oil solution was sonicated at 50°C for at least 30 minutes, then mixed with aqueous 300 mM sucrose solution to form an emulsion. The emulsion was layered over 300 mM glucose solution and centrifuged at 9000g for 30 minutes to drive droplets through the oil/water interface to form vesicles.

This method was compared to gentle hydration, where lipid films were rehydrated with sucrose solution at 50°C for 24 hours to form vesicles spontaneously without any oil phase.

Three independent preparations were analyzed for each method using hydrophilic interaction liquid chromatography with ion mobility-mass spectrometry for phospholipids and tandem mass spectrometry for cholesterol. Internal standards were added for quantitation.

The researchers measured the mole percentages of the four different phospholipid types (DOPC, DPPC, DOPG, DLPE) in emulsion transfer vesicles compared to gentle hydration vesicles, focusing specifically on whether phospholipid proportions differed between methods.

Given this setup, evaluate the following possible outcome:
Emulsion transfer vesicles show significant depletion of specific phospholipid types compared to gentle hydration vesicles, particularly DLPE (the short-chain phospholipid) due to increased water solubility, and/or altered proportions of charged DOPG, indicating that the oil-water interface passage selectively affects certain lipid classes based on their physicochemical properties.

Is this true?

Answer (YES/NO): NO